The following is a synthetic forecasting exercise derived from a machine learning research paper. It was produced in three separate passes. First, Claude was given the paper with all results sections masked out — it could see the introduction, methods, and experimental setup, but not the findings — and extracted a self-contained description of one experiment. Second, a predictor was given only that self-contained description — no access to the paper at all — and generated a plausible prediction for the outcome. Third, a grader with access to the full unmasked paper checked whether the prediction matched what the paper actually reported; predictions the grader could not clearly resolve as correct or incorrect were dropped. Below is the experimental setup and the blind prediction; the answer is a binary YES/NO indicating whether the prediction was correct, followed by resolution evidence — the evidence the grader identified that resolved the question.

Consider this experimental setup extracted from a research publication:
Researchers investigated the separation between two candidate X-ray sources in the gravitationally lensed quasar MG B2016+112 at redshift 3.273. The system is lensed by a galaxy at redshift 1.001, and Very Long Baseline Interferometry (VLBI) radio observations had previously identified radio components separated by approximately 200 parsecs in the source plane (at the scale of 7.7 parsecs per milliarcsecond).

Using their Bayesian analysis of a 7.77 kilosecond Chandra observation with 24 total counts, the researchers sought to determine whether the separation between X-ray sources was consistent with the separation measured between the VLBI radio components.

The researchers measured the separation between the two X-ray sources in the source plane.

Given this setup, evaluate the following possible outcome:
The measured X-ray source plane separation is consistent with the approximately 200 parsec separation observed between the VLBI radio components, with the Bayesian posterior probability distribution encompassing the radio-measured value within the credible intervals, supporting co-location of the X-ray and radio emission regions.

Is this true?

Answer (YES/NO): YES